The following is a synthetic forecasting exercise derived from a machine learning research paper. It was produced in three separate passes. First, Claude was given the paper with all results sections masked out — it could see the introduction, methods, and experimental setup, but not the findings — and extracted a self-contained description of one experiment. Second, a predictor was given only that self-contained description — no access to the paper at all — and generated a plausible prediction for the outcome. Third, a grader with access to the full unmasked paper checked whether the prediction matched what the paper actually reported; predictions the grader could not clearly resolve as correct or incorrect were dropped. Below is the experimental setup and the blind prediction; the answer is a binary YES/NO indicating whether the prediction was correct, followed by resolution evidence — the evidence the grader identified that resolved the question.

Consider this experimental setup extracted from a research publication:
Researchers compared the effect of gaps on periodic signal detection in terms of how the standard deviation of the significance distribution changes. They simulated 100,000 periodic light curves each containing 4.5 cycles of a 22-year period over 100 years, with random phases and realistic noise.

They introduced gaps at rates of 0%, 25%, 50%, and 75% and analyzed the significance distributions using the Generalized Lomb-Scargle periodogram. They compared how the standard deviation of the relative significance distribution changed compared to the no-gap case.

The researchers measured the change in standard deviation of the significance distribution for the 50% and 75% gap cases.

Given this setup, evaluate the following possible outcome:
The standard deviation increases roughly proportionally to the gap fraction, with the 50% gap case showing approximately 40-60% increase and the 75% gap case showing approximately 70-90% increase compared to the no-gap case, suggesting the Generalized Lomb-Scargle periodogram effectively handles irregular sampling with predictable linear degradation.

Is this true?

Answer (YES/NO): NO